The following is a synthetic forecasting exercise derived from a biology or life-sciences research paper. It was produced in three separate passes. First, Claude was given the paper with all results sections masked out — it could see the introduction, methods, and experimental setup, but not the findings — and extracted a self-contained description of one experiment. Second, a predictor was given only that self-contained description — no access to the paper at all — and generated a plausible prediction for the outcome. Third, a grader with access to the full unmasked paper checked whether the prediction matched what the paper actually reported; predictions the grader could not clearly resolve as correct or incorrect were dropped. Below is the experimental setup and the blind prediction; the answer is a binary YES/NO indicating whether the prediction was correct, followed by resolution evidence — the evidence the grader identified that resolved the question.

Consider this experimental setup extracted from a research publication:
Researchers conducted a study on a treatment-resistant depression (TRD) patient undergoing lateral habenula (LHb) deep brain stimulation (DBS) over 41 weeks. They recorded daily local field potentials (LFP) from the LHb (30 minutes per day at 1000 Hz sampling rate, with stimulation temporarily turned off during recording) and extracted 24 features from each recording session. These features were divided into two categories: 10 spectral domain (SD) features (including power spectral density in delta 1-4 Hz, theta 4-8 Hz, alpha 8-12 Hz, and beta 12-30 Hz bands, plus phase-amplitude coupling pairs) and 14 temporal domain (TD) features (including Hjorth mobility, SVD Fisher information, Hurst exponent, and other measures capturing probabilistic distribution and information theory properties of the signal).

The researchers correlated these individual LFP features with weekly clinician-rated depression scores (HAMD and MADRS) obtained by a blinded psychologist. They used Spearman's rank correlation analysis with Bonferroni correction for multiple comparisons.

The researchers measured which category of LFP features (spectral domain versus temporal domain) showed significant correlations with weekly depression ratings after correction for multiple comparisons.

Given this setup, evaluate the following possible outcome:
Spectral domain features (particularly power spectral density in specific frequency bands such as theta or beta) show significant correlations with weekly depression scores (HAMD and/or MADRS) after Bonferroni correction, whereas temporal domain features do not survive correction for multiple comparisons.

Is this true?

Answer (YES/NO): NO